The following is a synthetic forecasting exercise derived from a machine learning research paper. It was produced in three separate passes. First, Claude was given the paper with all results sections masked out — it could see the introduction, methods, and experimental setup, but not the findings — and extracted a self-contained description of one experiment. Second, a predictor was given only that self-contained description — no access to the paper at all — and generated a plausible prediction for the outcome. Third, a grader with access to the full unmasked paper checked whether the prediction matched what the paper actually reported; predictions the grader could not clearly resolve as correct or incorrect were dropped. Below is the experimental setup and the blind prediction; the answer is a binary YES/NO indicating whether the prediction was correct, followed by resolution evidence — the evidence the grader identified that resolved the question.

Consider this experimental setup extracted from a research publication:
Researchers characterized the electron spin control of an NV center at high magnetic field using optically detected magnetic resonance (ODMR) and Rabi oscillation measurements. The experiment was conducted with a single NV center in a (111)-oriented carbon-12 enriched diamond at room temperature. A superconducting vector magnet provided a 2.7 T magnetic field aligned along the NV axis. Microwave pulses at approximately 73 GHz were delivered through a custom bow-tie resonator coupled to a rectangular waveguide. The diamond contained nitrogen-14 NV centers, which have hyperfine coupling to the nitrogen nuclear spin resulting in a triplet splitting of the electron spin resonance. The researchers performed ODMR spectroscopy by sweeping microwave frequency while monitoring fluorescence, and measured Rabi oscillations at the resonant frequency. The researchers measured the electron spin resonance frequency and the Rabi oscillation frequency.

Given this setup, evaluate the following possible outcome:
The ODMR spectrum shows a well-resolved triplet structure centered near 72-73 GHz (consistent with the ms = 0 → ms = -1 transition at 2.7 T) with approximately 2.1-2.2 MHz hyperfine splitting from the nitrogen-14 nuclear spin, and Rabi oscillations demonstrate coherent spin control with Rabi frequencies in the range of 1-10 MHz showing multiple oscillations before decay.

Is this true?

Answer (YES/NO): NO